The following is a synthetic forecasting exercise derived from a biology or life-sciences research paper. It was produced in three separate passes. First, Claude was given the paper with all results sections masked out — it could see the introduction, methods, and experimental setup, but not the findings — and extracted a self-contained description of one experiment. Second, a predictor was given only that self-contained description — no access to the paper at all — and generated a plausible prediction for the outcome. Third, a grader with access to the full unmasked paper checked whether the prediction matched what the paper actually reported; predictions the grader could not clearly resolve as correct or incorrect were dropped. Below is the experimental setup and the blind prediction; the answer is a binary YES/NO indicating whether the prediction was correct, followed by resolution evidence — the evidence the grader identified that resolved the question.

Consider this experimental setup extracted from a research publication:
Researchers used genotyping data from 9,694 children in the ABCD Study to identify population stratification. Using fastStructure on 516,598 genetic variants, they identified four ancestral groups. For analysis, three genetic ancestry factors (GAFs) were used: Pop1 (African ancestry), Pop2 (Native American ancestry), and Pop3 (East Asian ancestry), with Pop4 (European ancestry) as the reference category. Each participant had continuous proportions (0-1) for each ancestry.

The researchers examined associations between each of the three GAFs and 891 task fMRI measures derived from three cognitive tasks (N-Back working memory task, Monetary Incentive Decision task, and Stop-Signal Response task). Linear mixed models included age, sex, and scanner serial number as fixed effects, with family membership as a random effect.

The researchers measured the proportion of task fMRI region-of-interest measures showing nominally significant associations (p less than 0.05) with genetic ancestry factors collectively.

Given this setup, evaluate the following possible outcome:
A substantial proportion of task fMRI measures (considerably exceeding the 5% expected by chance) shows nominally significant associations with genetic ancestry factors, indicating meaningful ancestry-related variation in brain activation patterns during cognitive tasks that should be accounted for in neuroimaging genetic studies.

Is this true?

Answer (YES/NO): NO